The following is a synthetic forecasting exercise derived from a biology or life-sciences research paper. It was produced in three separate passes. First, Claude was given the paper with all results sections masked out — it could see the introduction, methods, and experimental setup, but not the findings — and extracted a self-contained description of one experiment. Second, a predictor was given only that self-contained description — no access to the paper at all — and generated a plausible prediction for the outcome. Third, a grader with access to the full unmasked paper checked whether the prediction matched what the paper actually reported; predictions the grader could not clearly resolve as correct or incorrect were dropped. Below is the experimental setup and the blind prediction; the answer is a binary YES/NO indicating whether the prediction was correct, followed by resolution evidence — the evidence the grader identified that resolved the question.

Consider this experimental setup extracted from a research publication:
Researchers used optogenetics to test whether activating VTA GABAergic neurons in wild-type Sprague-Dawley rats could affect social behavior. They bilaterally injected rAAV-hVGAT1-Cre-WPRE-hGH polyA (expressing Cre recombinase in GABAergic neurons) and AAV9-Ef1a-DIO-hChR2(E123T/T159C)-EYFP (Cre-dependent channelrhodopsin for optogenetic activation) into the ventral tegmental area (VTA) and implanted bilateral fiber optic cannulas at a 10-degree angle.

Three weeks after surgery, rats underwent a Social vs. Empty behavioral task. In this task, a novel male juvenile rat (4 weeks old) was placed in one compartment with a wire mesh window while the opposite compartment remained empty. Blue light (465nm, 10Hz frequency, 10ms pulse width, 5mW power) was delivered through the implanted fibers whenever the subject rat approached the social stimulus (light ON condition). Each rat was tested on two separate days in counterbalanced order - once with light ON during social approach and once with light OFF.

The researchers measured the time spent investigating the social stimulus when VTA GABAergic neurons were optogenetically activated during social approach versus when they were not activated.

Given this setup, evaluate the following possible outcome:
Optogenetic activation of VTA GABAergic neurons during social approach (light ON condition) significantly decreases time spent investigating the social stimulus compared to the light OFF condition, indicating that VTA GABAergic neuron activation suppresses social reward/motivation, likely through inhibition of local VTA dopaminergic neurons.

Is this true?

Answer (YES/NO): NO